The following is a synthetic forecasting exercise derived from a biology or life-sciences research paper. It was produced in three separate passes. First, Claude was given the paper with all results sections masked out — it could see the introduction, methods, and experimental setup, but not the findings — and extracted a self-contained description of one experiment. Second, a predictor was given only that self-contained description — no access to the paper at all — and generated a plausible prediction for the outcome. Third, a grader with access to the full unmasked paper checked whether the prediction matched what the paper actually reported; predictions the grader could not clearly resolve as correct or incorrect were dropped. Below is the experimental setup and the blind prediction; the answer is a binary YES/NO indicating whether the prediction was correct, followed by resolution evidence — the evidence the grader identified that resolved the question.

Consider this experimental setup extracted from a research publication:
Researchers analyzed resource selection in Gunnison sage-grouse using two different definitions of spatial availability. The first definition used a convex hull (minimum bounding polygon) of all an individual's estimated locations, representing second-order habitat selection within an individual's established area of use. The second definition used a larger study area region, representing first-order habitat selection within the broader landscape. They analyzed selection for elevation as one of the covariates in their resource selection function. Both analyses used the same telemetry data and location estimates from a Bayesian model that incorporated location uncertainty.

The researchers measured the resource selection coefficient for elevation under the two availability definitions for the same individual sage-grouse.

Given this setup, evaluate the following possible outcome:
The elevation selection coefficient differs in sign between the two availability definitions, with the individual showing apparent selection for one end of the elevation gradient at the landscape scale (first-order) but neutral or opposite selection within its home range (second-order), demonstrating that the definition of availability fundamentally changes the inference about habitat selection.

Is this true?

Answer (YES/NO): NO